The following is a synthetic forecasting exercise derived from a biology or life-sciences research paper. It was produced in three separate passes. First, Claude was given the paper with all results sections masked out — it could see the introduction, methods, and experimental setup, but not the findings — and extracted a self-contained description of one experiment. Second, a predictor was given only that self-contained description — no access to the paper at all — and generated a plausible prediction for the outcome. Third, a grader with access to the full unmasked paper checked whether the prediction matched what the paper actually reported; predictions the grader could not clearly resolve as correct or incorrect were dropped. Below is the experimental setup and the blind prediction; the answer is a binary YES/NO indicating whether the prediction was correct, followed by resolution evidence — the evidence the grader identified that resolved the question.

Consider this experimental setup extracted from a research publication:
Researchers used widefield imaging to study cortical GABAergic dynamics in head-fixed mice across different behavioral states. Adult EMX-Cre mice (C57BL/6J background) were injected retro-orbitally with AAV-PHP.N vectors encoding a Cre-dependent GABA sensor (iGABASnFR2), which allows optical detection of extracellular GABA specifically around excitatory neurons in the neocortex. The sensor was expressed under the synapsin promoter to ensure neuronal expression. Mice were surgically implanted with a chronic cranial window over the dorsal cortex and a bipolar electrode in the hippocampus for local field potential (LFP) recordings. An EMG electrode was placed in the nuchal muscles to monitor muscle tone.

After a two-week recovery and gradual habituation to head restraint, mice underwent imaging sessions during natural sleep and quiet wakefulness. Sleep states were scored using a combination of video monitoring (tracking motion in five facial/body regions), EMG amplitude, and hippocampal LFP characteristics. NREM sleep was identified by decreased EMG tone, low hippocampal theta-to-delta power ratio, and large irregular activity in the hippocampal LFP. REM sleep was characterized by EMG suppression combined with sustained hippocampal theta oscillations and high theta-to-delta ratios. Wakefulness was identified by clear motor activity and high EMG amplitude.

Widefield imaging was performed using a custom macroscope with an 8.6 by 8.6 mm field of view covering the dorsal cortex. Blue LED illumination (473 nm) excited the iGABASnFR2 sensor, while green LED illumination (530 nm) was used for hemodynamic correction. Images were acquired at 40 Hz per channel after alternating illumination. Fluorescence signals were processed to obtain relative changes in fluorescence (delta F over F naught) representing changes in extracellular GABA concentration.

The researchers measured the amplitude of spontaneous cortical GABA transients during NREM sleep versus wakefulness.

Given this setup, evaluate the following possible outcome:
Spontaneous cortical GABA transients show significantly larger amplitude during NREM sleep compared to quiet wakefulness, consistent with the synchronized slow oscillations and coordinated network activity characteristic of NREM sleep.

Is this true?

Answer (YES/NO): NO